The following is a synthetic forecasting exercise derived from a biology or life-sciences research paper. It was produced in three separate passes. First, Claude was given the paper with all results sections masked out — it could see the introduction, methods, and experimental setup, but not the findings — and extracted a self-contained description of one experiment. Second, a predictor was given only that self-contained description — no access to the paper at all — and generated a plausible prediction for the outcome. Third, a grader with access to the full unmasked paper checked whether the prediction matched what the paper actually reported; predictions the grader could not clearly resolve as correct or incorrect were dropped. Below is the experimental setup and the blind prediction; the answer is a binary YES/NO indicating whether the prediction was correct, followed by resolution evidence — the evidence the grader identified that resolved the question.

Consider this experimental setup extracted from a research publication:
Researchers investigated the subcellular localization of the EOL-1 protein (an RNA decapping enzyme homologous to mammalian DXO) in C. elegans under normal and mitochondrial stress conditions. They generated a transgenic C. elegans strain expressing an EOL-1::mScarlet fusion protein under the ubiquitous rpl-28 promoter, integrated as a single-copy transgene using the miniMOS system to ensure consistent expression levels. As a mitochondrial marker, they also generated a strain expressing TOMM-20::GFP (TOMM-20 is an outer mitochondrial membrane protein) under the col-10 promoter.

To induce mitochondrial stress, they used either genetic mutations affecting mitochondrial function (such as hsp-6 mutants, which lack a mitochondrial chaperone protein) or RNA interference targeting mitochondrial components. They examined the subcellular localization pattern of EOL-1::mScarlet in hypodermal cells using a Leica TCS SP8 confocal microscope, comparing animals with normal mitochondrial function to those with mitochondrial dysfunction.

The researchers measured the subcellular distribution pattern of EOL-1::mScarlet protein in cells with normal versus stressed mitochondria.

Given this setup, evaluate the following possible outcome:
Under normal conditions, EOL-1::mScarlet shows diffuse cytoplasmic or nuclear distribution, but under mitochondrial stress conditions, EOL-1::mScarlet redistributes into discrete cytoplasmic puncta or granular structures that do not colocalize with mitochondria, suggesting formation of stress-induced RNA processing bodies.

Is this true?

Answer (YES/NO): YES